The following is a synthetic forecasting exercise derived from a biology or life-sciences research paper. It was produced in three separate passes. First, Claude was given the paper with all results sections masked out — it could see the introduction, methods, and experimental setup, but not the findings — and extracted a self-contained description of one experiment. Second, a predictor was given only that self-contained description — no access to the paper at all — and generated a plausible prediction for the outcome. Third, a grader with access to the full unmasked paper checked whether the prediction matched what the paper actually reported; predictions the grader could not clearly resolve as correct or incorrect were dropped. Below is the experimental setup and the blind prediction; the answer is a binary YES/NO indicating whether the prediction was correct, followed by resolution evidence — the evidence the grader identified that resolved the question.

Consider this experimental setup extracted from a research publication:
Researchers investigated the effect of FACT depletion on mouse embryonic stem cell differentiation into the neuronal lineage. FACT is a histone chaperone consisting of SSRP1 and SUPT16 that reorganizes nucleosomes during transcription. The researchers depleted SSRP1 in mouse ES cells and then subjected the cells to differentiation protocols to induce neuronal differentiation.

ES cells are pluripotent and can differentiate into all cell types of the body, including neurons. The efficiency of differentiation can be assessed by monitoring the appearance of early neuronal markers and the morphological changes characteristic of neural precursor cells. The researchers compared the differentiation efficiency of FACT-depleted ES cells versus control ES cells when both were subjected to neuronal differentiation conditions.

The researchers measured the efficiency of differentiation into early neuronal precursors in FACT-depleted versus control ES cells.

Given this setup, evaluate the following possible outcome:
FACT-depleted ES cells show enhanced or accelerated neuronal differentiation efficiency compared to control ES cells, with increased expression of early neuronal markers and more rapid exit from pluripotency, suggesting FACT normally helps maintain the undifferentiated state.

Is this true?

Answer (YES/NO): YES